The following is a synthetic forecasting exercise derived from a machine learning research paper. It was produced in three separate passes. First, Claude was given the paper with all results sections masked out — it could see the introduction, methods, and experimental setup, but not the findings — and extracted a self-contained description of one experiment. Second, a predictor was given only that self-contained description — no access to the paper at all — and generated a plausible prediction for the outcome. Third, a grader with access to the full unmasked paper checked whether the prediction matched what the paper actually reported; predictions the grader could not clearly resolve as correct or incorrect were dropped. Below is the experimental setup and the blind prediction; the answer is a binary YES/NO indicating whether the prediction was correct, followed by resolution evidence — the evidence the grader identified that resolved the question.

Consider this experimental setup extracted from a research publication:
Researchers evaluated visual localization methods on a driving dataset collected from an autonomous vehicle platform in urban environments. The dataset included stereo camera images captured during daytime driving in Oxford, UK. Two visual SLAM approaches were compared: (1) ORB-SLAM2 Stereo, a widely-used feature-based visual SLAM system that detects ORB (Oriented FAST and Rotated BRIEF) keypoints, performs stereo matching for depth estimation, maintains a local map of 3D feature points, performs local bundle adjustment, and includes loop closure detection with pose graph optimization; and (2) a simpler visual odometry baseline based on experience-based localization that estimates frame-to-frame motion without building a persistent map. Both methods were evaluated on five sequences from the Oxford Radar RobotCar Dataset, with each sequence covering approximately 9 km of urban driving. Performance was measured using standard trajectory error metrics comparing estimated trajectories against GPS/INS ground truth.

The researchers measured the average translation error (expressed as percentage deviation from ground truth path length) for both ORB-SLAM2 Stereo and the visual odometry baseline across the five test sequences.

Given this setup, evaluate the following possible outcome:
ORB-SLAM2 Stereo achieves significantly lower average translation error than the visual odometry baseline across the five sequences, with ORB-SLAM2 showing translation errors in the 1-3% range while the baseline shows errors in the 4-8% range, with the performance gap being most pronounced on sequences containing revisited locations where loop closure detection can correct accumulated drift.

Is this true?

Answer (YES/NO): NO